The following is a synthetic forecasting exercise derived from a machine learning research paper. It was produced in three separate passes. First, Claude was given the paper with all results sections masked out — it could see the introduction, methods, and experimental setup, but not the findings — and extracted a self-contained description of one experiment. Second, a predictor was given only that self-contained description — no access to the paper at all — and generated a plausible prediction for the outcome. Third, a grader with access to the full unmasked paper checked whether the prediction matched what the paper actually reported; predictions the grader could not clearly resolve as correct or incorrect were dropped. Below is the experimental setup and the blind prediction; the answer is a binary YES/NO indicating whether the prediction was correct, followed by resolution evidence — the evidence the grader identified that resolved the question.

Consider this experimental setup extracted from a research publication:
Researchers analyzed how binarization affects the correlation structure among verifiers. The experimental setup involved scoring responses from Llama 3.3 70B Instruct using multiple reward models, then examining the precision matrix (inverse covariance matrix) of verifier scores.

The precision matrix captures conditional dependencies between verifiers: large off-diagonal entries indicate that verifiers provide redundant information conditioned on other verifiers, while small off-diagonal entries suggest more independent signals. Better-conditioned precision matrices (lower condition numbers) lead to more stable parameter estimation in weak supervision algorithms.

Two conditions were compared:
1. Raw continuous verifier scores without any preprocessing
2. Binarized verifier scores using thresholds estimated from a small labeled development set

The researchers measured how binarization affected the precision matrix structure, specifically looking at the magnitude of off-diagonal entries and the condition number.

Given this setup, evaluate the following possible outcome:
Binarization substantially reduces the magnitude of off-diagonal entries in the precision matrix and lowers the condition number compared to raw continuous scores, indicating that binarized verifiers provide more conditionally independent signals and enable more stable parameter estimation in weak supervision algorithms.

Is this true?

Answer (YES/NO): YES